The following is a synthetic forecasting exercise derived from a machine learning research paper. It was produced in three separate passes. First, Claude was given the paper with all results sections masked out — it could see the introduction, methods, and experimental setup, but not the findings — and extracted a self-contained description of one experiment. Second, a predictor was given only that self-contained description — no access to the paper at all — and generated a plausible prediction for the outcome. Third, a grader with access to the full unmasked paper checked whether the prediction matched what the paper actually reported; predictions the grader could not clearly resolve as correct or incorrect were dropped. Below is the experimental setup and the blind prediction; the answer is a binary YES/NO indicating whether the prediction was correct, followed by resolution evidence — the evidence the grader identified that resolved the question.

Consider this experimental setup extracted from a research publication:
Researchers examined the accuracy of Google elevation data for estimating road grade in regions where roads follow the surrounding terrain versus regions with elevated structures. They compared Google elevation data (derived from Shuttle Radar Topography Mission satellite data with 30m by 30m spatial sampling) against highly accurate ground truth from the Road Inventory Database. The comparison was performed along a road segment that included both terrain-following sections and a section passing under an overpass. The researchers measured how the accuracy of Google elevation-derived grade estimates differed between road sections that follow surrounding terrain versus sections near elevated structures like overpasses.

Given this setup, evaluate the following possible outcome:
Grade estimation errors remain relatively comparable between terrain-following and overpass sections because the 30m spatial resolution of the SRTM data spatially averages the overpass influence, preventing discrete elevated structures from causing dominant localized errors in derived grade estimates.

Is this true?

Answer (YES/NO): NO